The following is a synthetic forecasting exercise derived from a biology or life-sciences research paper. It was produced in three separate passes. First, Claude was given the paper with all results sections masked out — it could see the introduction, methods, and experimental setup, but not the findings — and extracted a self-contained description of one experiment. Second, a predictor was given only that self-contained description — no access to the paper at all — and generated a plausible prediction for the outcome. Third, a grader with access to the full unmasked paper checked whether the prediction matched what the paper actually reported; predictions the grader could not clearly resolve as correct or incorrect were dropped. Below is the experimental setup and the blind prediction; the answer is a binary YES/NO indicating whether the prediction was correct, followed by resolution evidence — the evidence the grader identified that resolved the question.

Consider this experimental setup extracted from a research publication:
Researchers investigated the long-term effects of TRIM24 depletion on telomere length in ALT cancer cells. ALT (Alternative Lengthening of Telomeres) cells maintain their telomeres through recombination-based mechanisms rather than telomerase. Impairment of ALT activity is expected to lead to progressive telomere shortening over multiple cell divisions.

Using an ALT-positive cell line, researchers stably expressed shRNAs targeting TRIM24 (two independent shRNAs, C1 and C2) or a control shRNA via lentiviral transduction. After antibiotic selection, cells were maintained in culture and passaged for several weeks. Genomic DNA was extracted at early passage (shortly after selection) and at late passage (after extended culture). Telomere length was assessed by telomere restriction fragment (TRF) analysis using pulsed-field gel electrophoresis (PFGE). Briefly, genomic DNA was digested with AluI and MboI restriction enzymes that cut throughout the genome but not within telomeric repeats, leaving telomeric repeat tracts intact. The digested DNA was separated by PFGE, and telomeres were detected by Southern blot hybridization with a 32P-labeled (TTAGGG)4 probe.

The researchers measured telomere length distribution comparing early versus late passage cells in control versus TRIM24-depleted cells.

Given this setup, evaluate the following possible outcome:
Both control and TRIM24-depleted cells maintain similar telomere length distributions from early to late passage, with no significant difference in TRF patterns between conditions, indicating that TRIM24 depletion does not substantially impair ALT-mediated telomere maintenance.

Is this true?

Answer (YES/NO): NO